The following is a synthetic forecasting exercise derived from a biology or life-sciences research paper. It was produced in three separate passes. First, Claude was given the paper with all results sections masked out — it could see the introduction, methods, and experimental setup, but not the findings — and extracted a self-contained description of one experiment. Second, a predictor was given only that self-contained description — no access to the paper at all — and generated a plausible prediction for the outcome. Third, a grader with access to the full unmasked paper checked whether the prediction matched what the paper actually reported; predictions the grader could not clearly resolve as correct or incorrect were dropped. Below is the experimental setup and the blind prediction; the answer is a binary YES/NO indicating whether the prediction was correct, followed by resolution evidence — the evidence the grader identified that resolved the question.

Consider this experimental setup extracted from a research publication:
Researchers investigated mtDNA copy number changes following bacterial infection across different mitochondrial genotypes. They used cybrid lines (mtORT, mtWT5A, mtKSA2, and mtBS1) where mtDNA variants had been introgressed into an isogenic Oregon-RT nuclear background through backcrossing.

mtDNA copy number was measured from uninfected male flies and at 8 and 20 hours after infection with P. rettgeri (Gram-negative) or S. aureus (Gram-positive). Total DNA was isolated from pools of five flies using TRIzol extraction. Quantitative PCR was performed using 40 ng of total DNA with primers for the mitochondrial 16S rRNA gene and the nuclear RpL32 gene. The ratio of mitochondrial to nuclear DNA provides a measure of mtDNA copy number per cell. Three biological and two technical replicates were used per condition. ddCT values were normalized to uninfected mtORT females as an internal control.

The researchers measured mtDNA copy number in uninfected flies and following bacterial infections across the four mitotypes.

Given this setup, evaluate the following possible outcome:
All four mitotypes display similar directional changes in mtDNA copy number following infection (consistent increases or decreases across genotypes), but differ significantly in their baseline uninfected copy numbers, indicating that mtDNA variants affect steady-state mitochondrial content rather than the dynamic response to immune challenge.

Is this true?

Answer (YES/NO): NO